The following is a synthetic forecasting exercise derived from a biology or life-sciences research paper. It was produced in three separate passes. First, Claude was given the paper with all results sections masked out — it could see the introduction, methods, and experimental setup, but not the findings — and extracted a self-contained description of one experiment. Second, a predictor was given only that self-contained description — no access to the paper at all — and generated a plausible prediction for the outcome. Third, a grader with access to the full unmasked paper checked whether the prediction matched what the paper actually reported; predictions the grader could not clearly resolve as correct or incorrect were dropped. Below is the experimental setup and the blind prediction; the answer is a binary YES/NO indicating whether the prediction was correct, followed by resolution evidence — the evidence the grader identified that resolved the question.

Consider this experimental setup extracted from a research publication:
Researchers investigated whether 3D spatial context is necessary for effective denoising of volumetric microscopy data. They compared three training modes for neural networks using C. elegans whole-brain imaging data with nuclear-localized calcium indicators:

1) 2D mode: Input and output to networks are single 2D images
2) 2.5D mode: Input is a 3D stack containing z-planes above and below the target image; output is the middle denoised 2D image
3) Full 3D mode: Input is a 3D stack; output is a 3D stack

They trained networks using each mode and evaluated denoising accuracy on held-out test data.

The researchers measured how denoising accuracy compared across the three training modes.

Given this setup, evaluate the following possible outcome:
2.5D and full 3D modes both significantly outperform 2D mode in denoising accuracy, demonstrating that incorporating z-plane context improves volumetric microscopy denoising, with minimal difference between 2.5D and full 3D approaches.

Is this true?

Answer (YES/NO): NO